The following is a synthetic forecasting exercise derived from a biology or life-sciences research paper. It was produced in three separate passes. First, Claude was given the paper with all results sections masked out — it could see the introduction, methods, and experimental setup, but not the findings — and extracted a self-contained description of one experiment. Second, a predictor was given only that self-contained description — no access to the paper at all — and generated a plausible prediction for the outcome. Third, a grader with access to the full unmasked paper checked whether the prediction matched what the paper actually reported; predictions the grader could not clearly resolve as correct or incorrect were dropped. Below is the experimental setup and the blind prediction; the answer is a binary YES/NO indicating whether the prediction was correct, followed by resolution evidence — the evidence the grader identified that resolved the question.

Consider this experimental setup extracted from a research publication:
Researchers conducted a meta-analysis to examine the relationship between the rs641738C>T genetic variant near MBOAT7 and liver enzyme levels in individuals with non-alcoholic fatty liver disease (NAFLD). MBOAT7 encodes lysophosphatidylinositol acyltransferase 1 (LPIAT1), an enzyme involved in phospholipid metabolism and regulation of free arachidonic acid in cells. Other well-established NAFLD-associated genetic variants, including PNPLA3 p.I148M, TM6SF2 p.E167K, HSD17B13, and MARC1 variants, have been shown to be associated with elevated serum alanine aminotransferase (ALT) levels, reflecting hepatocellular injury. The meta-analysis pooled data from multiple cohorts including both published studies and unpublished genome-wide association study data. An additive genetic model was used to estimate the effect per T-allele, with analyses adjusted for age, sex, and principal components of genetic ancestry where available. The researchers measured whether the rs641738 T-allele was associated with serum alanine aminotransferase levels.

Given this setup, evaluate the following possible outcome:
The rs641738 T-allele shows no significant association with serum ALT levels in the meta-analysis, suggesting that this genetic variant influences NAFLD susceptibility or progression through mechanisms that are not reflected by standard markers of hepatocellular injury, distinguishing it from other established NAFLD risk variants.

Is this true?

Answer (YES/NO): YES